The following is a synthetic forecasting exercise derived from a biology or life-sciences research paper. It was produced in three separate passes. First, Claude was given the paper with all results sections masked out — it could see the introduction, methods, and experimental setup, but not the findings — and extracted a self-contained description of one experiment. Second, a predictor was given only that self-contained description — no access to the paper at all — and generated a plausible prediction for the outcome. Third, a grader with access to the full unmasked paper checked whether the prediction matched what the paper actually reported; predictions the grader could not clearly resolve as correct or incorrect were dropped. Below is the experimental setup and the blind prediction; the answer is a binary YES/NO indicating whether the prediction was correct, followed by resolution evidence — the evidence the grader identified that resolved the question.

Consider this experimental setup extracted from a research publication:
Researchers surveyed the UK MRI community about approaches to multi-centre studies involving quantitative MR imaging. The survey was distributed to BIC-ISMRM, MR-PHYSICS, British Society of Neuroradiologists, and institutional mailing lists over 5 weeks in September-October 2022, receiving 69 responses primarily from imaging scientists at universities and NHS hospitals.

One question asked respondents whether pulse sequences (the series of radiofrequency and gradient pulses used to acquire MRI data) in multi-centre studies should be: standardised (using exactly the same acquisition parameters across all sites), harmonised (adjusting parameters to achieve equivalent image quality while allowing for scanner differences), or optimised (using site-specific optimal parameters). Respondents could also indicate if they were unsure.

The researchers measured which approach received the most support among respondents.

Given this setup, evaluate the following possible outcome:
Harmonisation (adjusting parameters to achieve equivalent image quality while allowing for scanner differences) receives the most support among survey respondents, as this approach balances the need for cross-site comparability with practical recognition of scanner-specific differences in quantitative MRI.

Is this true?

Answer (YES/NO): YES